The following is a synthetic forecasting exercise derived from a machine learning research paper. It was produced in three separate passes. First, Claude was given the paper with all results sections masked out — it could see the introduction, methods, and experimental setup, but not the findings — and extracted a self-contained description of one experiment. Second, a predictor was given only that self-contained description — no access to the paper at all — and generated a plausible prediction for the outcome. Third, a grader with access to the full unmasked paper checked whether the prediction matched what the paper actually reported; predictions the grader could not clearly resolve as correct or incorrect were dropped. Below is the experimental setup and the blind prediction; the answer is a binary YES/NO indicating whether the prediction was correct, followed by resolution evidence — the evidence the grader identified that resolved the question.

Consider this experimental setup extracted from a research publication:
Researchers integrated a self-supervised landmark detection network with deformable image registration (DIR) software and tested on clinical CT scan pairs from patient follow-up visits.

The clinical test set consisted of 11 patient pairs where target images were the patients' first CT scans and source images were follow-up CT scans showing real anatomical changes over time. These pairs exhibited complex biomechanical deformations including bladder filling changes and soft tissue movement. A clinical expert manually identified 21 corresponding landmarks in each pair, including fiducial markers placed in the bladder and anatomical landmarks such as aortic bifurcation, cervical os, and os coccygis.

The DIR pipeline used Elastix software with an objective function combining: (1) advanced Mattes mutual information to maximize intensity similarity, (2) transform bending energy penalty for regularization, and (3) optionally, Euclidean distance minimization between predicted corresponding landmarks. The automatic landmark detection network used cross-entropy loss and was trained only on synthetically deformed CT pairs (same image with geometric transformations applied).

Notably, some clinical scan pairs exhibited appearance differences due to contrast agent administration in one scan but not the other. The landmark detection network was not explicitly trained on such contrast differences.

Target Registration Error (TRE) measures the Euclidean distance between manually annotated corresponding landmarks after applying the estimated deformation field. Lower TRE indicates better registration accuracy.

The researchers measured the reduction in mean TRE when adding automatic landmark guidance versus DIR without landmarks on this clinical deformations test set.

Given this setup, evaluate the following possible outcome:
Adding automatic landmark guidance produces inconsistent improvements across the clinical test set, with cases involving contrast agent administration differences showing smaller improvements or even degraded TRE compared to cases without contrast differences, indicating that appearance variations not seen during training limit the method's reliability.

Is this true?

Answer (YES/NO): NO